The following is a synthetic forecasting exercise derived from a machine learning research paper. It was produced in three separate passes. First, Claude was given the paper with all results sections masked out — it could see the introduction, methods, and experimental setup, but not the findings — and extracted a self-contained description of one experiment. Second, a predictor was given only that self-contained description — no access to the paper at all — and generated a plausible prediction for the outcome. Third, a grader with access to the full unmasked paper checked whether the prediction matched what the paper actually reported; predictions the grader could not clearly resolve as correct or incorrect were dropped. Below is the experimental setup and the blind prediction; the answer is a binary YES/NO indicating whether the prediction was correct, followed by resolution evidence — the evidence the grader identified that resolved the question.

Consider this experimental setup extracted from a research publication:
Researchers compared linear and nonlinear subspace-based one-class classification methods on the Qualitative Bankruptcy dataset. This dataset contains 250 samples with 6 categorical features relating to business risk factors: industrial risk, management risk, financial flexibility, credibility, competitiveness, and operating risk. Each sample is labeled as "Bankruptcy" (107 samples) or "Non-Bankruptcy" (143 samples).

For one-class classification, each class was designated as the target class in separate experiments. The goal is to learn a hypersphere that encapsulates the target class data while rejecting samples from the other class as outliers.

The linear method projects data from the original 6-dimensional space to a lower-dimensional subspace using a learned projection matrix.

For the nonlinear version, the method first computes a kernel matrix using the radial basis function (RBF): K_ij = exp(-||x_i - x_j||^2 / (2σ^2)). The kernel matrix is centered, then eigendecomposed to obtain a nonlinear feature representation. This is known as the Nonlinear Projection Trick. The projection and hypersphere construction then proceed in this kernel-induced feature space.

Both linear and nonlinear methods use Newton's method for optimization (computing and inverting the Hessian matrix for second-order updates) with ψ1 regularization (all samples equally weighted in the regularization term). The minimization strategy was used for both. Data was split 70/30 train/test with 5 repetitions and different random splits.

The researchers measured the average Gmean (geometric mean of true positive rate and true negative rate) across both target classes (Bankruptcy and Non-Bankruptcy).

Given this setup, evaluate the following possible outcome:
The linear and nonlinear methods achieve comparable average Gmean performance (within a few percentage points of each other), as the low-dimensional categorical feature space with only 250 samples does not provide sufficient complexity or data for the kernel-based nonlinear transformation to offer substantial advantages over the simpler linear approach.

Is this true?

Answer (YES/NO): NO